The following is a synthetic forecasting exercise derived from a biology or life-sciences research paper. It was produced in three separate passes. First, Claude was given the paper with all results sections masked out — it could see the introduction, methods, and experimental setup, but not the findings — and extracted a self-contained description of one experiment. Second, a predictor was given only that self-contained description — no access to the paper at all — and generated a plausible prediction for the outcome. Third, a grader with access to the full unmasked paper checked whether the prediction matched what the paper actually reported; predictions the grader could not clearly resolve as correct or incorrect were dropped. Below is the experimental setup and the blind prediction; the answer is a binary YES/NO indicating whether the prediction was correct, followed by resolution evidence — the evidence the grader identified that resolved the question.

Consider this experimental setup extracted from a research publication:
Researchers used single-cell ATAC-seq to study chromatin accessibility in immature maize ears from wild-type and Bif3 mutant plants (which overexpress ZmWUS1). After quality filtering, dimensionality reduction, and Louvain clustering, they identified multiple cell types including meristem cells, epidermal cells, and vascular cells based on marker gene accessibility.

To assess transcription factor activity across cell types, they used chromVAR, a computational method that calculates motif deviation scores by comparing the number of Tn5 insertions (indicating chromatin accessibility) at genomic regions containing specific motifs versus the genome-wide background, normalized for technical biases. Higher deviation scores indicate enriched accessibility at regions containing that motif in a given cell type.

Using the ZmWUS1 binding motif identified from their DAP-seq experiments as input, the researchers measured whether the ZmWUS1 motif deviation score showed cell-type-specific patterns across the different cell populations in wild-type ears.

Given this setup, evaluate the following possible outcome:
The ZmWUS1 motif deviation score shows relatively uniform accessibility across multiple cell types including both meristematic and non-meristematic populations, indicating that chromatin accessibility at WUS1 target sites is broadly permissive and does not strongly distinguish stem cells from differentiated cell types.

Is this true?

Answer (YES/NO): NO